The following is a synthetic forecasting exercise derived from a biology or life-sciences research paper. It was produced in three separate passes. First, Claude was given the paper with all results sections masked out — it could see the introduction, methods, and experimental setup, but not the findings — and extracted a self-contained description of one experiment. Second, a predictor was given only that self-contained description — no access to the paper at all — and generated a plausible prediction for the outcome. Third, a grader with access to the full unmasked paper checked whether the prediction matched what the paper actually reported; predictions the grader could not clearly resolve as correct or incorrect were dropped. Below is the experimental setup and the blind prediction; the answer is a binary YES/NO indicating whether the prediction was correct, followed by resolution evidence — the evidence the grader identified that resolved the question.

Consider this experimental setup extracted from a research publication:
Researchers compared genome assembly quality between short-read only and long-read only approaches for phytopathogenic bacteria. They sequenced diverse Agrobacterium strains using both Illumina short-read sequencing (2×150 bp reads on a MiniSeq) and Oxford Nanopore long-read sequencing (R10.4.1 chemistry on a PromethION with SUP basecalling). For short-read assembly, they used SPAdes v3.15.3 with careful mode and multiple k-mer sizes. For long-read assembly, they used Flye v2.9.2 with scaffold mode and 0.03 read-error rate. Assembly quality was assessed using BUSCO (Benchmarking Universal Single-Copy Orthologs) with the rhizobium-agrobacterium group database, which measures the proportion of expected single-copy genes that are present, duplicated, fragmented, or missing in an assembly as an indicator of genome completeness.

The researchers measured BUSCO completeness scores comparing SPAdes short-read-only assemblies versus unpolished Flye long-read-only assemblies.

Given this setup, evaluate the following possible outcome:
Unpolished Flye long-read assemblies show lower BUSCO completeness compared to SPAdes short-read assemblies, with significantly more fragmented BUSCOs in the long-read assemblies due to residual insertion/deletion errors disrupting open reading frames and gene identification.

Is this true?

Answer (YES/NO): NO